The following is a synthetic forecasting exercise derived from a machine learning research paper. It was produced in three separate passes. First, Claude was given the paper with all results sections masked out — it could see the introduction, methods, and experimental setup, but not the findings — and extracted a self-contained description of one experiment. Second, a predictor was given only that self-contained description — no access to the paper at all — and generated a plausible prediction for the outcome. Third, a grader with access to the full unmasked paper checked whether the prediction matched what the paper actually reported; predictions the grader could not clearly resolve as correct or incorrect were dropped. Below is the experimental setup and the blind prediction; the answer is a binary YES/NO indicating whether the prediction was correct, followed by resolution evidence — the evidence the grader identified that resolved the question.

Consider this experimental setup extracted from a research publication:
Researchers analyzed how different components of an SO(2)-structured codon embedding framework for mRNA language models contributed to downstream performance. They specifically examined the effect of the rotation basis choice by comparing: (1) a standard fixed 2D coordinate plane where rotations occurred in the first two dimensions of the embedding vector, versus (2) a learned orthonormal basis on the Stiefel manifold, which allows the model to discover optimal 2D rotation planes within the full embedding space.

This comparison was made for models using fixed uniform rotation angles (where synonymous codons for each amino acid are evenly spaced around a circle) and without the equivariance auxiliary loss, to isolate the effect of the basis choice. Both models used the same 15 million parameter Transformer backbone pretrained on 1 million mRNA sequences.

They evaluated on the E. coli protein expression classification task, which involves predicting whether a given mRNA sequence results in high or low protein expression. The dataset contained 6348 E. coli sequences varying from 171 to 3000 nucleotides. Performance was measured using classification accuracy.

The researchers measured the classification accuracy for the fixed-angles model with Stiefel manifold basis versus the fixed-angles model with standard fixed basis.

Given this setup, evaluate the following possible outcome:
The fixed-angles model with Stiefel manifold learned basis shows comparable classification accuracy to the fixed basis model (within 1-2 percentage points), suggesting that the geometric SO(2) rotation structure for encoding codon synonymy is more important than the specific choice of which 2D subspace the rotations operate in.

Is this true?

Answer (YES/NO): YES